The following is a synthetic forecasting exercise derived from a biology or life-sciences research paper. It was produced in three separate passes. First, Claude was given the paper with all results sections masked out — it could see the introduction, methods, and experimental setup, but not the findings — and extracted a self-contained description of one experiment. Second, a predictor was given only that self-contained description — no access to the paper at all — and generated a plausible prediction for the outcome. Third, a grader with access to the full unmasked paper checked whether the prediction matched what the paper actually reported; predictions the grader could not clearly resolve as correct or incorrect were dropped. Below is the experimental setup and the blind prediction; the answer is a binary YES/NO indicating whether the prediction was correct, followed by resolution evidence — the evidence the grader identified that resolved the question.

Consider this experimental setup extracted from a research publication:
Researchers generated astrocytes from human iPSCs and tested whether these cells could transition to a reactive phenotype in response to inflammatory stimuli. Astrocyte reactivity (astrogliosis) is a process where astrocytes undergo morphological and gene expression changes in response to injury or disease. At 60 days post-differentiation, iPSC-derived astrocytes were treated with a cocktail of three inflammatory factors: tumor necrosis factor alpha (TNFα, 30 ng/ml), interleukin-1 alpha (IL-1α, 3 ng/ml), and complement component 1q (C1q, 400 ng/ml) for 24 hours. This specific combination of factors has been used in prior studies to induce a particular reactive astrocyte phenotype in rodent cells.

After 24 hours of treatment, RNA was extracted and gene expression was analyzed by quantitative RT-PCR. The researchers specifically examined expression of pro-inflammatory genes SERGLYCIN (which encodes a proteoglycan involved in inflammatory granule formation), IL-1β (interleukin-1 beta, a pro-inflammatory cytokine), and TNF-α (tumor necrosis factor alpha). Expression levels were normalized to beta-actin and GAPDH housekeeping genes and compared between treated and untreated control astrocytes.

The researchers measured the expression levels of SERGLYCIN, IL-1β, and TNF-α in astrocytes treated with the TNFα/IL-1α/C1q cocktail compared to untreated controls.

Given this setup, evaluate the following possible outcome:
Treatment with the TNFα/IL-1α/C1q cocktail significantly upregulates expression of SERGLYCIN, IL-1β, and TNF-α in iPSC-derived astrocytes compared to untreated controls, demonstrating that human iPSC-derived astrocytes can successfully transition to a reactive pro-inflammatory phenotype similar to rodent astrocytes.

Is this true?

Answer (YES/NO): NO